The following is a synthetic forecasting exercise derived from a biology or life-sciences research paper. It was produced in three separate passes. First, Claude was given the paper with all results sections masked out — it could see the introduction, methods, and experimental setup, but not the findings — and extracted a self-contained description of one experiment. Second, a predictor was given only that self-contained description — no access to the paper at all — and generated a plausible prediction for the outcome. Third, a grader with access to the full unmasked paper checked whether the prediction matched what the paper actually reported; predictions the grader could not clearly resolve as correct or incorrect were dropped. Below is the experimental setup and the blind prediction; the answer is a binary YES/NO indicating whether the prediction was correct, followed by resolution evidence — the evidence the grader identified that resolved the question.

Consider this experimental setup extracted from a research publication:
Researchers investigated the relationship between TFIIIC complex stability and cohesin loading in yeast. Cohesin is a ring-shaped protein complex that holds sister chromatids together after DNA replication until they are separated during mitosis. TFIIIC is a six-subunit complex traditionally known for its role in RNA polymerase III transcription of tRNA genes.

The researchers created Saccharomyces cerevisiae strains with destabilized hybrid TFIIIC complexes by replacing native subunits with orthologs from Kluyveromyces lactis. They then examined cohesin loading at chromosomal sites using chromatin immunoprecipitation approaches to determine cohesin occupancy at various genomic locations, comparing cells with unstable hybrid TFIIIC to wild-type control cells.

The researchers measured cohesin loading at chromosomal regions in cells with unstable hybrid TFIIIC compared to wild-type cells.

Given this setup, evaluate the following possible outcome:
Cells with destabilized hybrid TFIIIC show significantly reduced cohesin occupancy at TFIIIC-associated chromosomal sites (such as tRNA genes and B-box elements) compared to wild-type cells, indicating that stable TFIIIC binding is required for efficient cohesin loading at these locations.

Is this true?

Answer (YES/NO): YES